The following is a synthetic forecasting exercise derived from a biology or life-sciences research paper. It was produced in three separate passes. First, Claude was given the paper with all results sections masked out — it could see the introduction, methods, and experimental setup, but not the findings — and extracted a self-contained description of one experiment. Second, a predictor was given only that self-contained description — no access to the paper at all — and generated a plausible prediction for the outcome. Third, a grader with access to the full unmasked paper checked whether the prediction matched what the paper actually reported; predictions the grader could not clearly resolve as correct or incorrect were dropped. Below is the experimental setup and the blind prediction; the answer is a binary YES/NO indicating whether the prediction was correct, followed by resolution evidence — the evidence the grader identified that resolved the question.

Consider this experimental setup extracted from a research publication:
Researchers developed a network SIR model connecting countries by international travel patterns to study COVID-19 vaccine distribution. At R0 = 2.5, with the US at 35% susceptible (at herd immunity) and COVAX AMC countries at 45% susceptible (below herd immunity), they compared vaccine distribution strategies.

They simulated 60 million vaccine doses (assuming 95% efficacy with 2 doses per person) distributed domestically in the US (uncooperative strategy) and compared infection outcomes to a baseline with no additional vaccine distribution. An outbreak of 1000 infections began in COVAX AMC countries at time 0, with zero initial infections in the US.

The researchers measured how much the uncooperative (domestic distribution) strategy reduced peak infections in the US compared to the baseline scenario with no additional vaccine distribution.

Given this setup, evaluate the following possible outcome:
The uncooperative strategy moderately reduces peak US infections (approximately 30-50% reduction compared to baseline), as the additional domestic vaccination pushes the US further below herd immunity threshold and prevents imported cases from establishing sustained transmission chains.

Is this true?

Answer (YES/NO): NO